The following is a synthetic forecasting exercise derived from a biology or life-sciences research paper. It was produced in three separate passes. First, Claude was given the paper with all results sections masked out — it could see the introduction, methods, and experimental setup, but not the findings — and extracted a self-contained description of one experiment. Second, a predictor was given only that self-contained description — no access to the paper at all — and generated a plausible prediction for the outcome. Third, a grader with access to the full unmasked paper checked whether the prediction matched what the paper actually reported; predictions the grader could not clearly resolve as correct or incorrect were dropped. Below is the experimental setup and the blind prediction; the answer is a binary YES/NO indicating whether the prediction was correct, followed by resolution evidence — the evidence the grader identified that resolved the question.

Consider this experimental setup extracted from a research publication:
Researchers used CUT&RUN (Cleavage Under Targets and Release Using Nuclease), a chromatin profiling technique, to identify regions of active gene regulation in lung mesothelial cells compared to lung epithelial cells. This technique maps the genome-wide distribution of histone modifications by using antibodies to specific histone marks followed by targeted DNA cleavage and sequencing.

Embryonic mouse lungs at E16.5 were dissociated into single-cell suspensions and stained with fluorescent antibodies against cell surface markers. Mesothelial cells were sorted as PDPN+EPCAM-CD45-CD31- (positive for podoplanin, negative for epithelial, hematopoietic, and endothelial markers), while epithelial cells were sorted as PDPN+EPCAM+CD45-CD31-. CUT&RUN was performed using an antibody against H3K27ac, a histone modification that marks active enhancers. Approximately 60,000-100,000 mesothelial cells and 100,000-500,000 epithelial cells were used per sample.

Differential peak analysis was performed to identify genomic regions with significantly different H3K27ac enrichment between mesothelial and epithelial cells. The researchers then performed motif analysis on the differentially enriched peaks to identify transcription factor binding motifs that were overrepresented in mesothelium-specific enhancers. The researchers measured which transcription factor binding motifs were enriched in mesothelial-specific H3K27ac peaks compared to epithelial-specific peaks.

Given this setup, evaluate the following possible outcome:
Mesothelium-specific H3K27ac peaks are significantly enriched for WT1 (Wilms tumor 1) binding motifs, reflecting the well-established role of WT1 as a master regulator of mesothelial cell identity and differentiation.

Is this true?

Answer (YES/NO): YES